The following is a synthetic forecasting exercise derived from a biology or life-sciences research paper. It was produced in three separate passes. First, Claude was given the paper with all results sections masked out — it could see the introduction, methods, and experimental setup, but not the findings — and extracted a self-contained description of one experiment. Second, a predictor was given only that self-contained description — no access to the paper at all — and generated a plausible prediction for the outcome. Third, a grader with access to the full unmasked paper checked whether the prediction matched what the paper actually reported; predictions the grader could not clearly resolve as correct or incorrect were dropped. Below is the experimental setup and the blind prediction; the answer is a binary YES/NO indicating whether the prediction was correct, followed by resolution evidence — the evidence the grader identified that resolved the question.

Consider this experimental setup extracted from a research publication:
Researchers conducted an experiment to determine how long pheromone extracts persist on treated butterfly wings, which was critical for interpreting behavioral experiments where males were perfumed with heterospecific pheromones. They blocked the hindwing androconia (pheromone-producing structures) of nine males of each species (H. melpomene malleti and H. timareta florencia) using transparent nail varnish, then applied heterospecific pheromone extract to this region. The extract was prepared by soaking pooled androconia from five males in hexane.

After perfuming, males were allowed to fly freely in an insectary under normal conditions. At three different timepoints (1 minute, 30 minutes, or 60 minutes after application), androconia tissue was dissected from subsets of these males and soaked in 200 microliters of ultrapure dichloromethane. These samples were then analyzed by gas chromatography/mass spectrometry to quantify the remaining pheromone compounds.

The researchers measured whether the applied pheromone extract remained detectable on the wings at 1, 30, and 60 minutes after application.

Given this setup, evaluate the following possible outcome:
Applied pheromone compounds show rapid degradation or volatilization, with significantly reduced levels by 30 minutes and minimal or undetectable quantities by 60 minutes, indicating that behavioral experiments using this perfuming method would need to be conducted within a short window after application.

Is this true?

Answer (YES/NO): NO